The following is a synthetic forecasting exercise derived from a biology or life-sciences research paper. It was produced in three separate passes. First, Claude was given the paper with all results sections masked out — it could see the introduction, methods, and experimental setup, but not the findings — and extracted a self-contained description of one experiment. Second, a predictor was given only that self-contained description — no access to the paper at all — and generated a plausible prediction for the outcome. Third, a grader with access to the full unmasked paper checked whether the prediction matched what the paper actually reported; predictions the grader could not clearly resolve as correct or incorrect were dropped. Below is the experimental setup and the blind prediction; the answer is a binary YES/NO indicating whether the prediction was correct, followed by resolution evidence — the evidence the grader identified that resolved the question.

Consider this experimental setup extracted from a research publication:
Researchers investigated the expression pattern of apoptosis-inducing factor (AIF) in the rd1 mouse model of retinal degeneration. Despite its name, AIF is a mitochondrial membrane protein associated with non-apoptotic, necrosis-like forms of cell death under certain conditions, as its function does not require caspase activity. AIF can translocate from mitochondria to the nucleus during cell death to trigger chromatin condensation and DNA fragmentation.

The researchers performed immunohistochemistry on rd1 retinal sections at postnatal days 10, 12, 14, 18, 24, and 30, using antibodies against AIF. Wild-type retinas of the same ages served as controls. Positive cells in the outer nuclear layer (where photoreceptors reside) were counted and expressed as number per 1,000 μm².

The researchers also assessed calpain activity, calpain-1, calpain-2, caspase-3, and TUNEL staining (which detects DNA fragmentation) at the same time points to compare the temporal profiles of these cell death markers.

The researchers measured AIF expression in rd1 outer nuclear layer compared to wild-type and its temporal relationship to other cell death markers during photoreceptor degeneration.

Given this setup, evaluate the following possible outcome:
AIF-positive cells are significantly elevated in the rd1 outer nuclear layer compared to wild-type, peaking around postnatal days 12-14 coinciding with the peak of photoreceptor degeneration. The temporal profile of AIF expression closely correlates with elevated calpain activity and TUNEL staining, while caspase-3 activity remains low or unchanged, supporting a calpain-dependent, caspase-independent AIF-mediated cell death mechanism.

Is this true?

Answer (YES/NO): NO